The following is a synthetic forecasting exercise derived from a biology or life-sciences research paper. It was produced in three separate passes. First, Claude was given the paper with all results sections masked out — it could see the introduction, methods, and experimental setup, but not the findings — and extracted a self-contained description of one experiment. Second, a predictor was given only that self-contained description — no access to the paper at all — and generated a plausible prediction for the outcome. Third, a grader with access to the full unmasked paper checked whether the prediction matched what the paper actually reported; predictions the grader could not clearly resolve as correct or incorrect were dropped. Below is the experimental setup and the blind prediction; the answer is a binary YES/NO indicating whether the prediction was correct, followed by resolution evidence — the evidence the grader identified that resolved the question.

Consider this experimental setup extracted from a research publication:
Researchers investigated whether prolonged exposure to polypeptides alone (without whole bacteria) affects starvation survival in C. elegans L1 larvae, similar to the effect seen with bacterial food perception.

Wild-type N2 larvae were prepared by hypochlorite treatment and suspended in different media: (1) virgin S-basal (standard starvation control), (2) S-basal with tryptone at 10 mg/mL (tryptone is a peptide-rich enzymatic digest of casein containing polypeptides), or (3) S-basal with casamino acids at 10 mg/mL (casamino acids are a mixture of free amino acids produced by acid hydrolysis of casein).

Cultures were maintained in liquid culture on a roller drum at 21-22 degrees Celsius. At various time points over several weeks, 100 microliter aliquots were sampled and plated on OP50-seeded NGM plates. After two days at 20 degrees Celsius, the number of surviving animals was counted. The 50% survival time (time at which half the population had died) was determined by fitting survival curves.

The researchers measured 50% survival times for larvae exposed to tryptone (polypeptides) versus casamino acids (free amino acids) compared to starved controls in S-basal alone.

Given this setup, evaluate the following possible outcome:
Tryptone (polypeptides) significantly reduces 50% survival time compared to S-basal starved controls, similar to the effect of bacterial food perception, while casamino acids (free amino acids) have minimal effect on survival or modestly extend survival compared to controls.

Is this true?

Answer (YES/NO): NO